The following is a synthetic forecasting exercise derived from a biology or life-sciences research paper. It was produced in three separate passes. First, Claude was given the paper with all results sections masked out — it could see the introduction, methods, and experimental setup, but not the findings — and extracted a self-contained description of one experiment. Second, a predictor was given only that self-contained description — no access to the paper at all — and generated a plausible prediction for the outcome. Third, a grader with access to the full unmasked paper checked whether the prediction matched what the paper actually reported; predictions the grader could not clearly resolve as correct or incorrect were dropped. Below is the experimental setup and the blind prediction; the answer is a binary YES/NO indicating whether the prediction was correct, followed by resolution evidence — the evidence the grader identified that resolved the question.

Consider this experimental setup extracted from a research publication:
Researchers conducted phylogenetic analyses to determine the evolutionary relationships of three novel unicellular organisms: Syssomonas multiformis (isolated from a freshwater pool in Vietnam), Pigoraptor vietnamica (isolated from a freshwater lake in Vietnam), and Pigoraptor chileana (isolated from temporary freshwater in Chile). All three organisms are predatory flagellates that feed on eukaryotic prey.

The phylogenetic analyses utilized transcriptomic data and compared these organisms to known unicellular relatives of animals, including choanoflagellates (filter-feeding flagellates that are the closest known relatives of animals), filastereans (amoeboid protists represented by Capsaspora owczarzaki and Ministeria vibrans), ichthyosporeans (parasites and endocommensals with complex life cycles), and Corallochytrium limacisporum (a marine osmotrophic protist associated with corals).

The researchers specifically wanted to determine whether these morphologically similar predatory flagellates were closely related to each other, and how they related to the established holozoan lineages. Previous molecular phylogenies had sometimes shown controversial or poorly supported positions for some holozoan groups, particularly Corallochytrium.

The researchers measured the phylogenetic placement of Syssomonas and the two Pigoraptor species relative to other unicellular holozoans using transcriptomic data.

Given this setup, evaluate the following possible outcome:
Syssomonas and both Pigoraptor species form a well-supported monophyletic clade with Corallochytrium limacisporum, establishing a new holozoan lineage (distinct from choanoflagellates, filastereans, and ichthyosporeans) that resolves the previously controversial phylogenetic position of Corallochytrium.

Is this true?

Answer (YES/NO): NO